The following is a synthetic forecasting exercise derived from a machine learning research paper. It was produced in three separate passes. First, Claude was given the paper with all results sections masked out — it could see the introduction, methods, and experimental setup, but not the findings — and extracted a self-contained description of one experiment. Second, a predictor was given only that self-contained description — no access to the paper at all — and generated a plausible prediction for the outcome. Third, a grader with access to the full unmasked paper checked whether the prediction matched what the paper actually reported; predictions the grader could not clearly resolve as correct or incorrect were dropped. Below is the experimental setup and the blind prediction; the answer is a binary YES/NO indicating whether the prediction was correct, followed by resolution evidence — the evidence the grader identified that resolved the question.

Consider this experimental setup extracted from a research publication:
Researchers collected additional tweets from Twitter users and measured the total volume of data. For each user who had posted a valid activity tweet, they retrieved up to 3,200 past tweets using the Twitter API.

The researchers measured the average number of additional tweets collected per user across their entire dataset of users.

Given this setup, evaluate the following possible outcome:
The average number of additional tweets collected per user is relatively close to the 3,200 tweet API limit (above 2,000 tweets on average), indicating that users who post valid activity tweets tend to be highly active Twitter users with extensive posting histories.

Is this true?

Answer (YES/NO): NO